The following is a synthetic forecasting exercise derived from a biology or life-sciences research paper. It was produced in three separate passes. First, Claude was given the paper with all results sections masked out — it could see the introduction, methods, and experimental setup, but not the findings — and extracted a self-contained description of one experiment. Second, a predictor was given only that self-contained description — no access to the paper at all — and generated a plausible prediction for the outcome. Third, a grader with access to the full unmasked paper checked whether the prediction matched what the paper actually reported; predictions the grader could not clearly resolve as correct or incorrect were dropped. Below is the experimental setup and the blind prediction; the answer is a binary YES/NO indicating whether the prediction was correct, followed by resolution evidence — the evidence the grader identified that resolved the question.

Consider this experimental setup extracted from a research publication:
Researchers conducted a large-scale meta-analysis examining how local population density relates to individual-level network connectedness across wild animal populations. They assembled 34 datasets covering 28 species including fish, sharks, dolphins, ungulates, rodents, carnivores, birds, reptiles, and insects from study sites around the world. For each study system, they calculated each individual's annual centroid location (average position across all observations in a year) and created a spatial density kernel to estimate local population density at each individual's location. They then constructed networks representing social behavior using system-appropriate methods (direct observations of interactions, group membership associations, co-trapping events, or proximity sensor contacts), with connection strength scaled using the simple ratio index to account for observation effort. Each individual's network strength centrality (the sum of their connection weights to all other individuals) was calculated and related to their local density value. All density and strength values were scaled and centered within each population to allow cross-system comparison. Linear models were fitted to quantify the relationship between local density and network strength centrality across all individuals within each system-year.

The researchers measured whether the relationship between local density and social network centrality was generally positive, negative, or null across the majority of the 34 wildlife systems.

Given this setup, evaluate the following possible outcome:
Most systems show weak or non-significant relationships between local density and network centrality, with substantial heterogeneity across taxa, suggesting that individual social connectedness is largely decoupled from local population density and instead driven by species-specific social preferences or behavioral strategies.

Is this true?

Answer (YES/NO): NO